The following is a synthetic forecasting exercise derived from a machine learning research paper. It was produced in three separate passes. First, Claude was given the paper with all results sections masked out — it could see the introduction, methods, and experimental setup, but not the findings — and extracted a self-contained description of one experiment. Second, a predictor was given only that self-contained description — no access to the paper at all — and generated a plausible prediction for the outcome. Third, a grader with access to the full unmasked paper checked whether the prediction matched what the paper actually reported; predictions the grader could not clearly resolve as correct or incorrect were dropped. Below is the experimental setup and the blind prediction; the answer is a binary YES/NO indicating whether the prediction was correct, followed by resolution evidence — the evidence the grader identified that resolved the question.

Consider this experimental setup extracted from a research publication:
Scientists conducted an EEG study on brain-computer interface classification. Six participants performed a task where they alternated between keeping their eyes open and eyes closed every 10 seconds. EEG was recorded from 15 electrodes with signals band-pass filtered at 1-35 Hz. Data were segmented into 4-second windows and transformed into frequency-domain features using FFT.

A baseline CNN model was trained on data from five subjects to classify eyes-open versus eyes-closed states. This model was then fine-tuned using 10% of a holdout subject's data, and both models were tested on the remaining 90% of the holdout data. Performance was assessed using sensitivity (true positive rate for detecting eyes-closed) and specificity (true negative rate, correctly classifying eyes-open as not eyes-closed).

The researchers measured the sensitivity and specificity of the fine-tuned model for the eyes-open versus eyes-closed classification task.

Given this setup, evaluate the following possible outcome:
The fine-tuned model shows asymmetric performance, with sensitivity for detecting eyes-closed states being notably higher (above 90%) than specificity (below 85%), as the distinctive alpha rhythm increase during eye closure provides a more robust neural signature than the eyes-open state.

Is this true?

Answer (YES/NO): NO